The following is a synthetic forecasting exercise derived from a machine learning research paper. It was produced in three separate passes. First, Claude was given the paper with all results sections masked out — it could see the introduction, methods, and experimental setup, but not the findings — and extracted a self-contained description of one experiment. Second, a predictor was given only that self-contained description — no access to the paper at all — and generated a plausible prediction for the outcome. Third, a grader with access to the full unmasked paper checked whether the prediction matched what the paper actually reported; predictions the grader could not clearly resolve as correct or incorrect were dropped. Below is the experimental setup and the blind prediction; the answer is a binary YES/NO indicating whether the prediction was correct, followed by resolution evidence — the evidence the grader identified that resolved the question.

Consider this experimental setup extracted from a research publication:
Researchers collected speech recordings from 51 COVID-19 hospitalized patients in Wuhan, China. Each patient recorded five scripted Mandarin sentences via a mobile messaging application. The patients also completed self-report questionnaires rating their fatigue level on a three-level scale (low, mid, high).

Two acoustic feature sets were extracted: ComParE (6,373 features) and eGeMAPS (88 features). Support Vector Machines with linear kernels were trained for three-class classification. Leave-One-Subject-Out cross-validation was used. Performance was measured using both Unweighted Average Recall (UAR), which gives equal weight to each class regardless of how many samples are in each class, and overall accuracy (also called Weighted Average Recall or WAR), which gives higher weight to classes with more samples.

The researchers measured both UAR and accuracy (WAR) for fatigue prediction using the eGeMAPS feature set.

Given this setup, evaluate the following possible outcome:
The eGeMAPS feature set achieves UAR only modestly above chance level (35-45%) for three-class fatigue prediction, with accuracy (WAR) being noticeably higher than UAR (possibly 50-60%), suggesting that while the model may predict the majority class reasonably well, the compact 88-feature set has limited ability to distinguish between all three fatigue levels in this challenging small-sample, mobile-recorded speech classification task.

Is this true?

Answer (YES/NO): NO